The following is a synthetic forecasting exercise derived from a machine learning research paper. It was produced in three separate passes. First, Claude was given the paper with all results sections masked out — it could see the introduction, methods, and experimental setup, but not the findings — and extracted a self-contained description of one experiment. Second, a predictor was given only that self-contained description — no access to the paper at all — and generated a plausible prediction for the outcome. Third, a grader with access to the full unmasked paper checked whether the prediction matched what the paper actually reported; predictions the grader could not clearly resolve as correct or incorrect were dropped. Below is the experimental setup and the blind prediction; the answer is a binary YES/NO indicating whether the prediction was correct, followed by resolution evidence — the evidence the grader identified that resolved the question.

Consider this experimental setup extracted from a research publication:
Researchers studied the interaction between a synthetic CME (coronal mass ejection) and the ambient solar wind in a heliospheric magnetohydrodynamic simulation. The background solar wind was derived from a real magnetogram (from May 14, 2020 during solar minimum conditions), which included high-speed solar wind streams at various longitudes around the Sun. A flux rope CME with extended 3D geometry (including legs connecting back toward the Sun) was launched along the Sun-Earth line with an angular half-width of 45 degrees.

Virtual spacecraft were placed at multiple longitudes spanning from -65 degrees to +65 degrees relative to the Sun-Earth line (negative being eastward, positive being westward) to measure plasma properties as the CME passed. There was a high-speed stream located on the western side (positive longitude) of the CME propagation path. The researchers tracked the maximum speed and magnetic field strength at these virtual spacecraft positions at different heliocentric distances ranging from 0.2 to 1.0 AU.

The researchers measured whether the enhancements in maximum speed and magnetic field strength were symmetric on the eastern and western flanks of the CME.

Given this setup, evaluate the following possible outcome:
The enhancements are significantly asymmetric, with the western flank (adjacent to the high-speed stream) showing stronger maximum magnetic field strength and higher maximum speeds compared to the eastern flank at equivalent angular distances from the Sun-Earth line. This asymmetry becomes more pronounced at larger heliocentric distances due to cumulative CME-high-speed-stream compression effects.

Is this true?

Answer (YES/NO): NO